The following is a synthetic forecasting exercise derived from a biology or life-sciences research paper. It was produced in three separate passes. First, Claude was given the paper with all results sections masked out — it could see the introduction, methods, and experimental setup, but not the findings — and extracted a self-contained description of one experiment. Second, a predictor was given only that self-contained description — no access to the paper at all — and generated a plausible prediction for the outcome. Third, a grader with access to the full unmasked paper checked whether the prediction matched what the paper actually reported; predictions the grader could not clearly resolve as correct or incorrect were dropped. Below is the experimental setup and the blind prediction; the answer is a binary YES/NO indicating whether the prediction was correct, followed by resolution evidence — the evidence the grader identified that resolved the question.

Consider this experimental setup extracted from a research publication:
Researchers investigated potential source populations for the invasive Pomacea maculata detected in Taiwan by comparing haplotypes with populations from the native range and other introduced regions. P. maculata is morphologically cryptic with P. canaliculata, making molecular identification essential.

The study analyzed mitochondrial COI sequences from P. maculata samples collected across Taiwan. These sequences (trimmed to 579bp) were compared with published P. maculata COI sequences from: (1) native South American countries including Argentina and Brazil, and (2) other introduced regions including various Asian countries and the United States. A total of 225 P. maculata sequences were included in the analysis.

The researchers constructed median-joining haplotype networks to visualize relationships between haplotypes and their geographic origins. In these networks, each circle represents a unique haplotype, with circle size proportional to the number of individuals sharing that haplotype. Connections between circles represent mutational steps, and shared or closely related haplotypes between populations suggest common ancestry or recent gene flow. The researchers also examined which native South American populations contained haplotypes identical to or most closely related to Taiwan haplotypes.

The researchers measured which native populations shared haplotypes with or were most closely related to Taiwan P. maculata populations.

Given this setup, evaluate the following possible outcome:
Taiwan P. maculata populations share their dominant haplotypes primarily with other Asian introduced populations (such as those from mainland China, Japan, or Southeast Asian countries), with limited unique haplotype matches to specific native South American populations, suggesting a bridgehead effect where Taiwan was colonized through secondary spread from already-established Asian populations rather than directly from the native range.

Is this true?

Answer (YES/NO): NO